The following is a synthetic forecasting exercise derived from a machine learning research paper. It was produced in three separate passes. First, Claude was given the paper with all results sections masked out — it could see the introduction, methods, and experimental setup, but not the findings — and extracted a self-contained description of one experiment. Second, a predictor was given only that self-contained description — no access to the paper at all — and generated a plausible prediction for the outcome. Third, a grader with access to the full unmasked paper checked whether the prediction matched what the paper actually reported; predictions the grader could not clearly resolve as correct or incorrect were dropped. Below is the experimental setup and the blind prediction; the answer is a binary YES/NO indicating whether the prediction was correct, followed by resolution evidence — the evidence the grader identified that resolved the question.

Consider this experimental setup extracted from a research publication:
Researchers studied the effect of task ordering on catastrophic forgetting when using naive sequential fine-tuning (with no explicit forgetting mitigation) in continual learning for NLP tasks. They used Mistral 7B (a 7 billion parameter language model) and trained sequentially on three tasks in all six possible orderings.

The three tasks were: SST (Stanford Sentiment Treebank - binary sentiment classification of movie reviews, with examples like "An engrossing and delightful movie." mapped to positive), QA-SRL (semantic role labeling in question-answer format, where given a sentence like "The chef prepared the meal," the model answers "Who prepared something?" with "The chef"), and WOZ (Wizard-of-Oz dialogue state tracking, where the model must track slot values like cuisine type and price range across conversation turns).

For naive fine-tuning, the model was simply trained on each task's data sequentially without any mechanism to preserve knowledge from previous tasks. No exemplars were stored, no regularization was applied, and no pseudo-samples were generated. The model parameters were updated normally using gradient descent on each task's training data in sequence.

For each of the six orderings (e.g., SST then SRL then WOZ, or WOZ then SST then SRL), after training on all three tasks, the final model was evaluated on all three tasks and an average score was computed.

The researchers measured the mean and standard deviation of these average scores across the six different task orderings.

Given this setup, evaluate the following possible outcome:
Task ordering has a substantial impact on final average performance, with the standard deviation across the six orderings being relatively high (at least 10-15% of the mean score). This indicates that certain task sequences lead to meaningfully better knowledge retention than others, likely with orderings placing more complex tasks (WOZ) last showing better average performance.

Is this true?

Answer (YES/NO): YES